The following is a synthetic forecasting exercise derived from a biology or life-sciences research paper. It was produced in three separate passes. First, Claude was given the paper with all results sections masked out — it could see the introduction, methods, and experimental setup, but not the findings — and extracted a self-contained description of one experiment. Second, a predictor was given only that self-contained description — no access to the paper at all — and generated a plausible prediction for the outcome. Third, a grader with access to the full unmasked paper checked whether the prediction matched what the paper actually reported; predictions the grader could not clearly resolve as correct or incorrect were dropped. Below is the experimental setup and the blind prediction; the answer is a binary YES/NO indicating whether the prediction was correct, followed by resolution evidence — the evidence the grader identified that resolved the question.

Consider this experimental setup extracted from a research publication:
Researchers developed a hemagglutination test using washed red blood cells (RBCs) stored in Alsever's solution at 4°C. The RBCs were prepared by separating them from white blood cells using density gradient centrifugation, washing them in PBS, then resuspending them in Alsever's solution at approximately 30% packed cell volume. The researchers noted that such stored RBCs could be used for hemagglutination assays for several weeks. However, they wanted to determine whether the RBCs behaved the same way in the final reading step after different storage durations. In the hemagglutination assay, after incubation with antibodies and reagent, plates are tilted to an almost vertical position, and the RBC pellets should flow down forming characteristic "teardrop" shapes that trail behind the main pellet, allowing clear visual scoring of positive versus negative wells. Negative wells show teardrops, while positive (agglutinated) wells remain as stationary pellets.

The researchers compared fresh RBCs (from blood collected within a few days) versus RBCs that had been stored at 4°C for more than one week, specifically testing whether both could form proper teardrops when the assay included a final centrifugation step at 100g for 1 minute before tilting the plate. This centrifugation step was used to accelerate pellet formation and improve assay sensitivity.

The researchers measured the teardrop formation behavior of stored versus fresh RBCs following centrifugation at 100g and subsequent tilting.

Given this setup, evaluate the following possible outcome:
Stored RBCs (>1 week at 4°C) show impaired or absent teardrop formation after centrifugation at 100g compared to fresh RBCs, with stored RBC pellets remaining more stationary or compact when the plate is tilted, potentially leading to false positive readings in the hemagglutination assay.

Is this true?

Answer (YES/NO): YES